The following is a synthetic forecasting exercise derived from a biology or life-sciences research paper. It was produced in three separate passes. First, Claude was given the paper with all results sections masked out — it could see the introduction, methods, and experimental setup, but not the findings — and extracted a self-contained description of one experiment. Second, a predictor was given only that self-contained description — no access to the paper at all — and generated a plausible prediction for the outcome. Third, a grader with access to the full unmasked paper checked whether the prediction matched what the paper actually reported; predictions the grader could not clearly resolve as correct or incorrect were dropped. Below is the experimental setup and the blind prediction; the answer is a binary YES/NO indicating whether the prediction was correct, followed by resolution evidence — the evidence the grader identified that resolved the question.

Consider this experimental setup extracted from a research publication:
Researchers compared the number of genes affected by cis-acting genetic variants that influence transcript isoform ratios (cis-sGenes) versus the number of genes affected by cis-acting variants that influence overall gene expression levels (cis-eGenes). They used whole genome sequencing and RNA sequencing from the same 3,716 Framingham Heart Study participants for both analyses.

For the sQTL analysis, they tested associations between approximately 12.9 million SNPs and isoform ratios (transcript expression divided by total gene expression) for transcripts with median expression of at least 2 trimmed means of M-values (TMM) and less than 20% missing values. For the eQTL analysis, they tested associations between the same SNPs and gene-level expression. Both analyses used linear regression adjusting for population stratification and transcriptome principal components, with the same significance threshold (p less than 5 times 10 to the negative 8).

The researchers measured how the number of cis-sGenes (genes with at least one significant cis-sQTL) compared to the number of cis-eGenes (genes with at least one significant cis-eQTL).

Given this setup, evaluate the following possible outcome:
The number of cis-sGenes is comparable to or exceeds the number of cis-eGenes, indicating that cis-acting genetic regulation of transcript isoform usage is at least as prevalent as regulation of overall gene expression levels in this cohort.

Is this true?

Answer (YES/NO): NO